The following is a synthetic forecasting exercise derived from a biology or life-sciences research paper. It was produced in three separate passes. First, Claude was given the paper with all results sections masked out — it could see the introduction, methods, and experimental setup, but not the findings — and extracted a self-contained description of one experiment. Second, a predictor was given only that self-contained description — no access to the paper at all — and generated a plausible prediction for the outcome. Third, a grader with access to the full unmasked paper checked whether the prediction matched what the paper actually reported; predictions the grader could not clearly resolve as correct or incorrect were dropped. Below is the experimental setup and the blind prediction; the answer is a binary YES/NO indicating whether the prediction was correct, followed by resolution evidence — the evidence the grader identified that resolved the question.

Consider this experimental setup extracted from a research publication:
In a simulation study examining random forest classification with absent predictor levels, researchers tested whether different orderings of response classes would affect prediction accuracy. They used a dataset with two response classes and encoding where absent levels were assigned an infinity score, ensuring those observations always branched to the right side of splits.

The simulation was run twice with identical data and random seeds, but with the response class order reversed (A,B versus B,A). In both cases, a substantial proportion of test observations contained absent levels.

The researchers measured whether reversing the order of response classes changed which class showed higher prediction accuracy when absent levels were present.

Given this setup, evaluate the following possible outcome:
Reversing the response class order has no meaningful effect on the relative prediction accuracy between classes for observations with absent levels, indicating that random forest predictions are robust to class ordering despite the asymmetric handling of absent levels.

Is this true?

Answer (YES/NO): NO